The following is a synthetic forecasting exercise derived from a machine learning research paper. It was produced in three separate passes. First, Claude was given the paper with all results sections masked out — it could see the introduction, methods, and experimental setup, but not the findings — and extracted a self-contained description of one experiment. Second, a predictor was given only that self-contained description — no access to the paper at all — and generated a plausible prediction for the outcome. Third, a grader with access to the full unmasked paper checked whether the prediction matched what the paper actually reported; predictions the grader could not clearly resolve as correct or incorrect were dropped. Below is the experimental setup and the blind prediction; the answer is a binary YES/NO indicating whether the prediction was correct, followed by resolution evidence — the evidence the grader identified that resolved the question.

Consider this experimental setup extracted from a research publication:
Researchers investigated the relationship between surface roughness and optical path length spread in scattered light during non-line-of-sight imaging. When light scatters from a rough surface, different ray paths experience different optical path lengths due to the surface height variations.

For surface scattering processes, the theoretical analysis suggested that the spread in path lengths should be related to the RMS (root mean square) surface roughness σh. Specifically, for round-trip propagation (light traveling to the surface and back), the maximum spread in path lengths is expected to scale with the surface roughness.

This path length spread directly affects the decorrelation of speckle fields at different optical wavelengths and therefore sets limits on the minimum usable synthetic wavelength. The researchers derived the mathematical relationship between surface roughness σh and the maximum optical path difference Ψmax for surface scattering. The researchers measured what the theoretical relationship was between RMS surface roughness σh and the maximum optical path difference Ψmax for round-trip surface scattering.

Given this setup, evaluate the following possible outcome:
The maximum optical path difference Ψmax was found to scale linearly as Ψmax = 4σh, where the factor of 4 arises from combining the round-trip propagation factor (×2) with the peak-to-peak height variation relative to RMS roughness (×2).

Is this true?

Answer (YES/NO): NO